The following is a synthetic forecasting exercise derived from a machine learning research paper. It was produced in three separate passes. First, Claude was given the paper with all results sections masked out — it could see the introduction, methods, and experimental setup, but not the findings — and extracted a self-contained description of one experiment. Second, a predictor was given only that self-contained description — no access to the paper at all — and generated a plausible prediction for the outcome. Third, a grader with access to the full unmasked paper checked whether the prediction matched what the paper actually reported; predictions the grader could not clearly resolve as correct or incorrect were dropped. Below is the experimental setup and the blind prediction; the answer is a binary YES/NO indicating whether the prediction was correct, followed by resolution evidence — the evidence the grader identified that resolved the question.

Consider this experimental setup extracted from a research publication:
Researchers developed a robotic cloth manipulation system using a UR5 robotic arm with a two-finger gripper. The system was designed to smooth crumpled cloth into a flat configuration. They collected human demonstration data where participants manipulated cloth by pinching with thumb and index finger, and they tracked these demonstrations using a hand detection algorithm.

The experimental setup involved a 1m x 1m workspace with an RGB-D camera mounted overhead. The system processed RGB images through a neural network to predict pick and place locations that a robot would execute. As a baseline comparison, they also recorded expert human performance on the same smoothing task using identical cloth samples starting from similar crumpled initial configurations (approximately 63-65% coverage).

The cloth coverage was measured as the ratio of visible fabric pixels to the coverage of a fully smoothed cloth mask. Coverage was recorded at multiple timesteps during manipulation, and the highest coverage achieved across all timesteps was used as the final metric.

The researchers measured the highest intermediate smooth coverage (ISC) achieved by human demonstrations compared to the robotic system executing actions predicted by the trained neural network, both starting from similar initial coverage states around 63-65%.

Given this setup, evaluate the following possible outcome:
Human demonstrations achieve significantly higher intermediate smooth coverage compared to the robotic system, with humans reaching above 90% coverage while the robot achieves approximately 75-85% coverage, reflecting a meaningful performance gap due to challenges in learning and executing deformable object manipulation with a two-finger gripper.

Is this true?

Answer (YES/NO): NO